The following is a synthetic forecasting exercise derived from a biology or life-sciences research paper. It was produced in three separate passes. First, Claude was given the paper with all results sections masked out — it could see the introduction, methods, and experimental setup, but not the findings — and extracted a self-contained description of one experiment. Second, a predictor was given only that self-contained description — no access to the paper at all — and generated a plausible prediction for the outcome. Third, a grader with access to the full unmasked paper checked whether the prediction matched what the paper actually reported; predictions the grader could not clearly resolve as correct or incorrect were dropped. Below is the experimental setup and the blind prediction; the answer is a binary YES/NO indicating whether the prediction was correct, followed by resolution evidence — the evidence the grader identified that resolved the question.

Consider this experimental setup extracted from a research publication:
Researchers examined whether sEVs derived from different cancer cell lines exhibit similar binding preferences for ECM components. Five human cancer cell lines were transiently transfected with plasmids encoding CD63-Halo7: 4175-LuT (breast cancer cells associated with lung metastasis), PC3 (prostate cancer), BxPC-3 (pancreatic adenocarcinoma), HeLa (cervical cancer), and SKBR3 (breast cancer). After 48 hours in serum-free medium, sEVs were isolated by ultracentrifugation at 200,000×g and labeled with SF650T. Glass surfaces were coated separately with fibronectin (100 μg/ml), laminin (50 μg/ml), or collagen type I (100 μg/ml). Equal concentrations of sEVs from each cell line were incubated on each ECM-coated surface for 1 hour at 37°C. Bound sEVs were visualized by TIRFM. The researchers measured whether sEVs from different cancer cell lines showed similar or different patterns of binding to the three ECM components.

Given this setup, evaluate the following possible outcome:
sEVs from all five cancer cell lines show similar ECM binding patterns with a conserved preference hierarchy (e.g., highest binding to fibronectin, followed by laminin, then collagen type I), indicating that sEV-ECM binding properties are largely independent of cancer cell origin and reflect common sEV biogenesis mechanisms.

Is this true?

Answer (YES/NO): NO